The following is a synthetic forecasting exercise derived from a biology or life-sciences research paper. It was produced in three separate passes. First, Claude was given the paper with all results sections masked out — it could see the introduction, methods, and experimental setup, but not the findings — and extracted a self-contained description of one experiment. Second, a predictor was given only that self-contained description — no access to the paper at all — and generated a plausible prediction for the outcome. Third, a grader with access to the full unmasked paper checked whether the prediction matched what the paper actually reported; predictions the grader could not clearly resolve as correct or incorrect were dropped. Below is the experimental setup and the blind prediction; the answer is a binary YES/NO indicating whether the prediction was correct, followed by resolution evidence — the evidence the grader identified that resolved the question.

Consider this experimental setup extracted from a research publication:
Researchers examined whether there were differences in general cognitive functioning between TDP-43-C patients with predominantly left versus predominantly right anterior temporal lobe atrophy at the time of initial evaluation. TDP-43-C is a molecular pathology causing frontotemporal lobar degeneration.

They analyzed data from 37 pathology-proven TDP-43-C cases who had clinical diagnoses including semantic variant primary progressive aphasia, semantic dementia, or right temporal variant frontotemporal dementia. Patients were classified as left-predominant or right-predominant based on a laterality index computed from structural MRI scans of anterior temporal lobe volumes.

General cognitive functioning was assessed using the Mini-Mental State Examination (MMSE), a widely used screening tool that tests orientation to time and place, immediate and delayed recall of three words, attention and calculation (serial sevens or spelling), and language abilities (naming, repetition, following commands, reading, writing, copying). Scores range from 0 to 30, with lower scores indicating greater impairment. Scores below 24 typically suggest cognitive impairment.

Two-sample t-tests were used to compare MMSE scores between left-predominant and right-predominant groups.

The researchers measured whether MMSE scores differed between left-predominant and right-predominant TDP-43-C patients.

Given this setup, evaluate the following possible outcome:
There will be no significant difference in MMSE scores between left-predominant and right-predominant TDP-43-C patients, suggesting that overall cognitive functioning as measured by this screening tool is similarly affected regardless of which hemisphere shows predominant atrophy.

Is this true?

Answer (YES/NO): YES